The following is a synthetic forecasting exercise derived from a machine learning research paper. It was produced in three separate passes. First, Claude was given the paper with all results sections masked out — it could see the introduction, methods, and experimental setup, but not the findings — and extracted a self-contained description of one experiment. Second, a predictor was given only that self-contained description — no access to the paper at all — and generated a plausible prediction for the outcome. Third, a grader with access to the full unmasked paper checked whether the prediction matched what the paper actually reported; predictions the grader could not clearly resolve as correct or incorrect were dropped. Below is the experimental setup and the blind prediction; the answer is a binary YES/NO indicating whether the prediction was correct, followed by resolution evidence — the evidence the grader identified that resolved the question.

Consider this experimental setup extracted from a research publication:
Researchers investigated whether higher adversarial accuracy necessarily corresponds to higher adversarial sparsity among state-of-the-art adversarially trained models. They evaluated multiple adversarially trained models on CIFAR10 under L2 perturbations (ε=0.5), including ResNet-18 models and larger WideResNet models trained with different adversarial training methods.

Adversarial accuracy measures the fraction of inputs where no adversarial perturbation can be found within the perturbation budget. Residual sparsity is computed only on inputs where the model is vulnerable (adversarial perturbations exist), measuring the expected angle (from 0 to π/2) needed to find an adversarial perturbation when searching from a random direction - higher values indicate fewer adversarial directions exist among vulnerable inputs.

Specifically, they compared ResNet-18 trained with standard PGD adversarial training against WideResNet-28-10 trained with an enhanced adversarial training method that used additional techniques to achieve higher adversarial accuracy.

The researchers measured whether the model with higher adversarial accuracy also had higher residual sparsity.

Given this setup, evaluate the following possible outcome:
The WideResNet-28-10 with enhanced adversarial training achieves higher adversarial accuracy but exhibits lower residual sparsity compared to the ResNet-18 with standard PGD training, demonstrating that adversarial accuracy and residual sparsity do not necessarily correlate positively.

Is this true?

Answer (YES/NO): YES